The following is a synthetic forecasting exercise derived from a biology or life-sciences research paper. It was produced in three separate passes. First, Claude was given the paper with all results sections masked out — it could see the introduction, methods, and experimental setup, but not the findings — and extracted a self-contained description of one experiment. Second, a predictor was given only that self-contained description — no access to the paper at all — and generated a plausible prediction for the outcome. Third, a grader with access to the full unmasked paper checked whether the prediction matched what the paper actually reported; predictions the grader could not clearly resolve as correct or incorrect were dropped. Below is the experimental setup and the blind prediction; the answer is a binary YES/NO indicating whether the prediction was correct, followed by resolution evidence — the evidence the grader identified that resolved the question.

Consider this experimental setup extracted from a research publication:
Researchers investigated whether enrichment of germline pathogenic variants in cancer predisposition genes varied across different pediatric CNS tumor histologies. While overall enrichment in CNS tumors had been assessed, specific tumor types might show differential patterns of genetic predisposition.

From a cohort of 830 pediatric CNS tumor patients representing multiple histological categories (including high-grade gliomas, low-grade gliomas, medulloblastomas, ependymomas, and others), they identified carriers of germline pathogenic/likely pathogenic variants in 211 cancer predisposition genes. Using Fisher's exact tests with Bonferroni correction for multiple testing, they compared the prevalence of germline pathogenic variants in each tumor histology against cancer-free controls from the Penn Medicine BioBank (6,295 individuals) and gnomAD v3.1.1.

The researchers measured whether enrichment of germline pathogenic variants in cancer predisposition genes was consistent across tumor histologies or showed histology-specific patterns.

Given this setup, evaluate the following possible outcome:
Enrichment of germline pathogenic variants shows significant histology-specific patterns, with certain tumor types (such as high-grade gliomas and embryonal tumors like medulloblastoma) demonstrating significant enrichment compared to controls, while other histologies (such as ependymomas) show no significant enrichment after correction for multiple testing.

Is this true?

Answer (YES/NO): YES